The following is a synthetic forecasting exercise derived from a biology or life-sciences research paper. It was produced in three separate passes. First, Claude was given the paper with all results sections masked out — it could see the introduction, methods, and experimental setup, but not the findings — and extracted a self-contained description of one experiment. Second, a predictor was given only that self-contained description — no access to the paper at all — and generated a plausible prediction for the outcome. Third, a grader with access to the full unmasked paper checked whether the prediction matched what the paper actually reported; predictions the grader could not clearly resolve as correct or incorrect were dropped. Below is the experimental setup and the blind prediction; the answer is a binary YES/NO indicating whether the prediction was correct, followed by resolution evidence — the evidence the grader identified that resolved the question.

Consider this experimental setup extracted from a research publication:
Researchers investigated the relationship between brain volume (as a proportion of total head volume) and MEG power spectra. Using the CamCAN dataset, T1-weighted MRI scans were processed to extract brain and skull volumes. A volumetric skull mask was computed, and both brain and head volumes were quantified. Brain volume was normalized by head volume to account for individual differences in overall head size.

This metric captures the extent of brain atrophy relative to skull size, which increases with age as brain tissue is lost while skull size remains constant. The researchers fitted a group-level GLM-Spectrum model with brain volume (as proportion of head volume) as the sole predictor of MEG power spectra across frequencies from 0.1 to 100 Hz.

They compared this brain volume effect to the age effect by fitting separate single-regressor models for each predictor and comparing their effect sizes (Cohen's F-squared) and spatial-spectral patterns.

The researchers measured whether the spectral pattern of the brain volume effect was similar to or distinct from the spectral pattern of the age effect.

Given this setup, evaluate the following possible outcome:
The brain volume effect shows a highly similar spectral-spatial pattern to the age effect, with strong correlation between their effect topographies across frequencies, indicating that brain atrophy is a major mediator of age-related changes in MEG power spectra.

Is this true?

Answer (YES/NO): NO